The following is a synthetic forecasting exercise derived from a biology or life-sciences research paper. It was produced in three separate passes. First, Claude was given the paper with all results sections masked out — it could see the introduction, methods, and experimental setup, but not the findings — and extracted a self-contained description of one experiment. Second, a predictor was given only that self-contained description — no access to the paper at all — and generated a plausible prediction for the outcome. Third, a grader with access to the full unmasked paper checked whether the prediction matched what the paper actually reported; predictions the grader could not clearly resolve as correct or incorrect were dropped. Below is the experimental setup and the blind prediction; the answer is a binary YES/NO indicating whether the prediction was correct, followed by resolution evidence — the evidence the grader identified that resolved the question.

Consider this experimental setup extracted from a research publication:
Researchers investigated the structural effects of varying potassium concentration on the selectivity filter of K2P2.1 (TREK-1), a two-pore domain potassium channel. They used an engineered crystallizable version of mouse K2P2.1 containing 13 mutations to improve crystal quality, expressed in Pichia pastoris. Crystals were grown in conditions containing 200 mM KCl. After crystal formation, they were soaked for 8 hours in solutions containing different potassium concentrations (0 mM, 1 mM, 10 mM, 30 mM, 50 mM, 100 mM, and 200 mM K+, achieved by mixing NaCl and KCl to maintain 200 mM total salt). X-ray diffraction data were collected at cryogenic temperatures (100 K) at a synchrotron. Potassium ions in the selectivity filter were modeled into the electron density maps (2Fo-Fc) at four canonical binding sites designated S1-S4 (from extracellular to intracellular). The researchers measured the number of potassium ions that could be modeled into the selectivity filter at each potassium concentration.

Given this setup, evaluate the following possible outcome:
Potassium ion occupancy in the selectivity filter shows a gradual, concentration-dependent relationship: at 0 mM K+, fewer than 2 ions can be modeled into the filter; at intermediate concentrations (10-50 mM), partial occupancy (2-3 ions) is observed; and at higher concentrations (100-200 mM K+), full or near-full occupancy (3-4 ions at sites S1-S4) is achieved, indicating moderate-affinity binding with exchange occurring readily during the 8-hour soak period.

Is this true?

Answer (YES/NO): NO